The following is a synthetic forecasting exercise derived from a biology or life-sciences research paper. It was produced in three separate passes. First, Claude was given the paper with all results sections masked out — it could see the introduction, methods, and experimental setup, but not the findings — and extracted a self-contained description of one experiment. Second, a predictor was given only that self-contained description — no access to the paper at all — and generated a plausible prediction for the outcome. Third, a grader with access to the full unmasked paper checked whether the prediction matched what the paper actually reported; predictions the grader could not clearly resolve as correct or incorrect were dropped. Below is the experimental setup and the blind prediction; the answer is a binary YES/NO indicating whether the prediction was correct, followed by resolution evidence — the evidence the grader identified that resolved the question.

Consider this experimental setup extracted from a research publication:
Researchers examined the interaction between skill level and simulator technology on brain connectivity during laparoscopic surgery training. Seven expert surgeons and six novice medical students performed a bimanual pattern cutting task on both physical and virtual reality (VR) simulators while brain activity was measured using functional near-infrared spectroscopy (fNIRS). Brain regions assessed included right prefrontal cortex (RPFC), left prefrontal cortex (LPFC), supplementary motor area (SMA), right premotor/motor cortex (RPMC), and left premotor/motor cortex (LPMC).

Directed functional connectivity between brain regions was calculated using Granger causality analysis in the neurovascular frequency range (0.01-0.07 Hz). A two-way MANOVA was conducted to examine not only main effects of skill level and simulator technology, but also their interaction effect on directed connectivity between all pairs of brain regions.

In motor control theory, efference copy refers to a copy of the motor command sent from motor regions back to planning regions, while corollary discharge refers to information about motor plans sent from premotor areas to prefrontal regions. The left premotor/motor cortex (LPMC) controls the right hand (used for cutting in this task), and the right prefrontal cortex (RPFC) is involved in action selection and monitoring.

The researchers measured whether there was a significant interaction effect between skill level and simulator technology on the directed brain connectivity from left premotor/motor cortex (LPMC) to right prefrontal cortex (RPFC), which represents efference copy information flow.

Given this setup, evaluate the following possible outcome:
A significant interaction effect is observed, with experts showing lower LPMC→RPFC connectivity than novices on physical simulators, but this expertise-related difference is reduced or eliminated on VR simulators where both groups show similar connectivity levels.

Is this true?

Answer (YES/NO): YES